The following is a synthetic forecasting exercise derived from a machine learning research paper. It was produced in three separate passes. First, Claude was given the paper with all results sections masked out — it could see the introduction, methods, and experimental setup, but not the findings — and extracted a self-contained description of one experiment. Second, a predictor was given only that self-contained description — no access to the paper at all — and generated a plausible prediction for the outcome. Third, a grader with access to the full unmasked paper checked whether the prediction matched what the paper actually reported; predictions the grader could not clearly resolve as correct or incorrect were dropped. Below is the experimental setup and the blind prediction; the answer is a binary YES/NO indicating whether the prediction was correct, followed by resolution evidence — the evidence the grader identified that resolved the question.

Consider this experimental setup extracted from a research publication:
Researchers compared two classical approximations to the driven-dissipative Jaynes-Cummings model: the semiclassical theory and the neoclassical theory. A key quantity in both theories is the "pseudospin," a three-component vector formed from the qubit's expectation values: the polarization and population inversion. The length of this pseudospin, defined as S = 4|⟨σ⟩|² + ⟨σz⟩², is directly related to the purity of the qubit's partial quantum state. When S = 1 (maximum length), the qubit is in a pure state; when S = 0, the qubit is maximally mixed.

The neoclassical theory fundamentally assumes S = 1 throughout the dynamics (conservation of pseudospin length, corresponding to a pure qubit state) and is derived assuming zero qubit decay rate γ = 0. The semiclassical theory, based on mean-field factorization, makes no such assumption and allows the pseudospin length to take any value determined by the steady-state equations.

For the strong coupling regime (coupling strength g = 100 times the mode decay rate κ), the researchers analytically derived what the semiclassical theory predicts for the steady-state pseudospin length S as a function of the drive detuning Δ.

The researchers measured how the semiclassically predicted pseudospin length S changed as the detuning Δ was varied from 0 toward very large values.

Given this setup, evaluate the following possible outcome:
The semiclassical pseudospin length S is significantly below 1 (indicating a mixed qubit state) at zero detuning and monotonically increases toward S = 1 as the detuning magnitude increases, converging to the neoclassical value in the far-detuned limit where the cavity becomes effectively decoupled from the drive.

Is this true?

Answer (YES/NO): YES